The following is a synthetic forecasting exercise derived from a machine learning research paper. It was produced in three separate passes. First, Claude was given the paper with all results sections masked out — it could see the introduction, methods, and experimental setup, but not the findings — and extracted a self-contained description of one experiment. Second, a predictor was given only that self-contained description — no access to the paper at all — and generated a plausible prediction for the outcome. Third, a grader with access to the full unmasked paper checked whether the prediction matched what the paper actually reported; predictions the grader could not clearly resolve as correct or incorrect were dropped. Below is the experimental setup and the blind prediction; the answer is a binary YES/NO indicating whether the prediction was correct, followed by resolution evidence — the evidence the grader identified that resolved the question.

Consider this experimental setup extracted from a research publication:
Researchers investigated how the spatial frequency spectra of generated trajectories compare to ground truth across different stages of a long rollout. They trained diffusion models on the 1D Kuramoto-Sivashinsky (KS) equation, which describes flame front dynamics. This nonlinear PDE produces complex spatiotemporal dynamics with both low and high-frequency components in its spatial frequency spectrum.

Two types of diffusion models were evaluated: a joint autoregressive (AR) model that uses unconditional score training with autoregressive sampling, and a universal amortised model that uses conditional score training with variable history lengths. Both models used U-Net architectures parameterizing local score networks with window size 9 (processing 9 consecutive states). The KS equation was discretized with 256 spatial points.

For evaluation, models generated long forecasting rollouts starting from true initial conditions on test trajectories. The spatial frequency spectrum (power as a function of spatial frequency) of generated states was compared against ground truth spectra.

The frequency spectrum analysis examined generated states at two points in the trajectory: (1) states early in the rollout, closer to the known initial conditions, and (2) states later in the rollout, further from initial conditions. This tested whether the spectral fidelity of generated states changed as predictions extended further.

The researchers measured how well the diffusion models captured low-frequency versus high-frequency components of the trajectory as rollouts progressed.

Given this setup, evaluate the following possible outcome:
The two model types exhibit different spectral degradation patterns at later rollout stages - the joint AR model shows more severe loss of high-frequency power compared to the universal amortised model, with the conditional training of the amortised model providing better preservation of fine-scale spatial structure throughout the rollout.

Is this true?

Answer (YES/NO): NO